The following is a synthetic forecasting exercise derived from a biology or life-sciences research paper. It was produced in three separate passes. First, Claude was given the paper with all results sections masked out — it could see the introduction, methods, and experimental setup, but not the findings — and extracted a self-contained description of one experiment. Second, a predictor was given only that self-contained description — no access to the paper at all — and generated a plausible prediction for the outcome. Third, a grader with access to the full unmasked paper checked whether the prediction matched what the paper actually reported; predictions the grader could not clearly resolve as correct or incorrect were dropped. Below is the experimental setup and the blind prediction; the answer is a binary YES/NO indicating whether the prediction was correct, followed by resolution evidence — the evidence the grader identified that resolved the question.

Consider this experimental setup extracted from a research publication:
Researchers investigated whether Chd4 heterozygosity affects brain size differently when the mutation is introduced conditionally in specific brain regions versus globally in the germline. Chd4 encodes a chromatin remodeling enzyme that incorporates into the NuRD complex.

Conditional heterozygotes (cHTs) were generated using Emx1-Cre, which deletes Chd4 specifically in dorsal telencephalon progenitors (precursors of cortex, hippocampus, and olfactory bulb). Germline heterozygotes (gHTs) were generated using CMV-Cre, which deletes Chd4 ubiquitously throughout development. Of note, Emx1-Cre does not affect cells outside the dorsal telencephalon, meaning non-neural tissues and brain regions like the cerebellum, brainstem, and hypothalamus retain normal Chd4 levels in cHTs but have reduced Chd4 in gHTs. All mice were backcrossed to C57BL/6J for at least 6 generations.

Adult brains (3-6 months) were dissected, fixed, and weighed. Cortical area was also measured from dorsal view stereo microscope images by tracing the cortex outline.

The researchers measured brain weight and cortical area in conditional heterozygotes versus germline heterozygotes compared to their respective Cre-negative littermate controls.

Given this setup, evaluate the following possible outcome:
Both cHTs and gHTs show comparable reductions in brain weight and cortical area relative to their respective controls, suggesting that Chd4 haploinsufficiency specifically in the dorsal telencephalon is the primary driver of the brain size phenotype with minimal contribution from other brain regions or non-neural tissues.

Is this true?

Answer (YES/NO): NO